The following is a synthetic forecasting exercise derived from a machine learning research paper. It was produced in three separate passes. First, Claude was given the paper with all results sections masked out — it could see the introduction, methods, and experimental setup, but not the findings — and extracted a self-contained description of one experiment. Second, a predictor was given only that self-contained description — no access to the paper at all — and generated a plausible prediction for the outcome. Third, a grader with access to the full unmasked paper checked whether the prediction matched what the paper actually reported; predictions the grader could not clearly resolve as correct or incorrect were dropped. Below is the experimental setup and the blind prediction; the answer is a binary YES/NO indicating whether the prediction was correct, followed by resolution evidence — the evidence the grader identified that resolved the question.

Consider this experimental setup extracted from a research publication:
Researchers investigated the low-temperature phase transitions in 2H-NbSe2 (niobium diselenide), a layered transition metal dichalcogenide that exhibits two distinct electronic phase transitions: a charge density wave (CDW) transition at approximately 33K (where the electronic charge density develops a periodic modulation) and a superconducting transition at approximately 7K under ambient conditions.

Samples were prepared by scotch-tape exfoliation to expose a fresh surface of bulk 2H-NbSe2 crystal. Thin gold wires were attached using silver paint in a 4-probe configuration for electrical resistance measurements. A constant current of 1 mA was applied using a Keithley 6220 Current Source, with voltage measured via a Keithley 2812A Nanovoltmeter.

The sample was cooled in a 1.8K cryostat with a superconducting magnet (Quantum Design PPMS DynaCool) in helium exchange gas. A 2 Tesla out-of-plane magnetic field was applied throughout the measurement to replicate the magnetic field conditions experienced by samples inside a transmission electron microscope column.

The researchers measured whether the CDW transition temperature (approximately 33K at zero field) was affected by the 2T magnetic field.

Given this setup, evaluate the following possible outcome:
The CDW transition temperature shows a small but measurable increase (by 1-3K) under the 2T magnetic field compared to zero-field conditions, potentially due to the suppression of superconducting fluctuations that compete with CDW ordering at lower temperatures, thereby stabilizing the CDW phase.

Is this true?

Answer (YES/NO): NO